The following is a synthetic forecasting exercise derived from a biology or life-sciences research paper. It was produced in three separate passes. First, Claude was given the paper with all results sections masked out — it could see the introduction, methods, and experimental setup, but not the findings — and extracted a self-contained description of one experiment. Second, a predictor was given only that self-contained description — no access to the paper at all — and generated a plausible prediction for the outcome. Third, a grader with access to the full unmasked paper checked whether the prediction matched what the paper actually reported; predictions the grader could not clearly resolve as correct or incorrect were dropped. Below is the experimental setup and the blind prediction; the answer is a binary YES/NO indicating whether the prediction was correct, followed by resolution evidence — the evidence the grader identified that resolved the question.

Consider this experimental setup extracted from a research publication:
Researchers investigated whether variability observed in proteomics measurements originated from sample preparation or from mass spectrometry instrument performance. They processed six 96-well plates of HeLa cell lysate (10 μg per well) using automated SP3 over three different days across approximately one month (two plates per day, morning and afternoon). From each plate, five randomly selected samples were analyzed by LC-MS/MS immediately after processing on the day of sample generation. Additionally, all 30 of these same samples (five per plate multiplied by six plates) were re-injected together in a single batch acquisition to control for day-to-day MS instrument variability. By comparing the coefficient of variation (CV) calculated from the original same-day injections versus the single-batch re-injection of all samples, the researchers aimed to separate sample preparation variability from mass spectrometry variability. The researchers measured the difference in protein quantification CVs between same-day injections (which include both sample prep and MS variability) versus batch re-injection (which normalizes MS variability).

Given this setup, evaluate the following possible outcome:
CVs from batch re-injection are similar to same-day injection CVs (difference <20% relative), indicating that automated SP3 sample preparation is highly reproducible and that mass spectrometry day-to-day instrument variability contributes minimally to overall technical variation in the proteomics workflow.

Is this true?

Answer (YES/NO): YES